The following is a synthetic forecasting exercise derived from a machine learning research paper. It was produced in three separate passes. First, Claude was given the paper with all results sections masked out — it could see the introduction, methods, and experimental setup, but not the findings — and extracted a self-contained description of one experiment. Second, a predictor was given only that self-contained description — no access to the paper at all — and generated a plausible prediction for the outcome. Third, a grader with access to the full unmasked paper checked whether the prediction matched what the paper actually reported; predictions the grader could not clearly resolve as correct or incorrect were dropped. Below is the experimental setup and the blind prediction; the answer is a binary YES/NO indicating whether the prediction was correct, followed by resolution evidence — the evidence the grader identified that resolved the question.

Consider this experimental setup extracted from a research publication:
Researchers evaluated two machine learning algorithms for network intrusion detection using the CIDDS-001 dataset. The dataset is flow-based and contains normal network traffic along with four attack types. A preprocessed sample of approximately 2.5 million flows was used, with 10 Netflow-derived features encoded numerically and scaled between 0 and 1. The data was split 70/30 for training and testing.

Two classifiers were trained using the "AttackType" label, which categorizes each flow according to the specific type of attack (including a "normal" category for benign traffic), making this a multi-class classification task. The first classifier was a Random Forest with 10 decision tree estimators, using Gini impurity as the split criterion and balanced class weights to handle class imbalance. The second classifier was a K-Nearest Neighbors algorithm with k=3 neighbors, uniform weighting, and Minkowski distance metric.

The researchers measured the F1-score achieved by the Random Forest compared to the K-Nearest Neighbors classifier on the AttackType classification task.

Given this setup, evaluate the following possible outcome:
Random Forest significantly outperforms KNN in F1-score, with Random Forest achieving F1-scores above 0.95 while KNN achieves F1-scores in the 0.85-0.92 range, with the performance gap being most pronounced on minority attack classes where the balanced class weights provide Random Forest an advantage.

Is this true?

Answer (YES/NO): NO